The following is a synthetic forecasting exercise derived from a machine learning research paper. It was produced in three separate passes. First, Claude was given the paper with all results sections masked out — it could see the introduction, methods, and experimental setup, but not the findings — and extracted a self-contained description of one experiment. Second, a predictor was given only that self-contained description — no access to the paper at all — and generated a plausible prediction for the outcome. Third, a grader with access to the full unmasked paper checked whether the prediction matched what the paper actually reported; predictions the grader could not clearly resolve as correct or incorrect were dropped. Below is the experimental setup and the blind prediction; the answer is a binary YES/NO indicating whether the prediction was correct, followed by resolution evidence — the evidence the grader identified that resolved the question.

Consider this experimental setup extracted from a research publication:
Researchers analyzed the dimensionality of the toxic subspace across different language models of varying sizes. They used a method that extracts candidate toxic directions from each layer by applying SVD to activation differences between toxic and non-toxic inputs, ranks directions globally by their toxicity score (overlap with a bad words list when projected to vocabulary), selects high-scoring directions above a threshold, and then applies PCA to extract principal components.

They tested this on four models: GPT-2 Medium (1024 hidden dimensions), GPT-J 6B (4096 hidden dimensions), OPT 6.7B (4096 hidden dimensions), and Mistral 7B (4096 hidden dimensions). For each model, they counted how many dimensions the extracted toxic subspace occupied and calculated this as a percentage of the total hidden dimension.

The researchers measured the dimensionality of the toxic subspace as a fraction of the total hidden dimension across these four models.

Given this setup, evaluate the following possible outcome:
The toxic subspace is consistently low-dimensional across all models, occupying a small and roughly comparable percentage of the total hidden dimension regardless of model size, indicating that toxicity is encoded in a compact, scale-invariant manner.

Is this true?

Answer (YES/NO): NO